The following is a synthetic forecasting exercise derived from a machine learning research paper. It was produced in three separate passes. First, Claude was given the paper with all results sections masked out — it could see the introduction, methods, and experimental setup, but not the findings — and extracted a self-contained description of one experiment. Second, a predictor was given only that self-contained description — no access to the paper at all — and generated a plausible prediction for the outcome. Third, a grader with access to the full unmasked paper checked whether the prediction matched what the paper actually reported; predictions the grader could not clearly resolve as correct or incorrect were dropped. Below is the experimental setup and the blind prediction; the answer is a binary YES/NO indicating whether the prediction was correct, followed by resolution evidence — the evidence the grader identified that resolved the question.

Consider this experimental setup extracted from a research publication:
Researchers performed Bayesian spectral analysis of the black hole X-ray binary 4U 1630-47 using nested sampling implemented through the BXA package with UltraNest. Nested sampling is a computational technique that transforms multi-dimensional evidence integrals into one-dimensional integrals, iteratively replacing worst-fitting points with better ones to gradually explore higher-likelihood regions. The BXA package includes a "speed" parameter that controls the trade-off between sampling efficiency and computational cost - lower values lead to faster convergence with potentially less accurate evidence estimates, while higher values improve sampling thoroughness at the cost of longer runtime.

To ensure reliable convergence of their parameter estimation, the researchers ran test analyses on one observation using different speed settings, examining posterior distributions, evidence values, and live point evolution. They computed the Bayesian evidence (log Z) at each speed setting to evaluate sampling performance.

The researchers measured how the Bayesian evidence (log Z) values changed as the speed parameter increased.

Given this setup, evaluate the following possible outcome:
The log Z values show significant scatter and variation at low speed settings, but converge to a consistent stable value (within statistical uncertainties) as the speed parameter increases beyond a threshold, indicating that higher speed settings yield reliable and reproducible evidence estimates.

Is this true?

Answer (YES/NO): NO